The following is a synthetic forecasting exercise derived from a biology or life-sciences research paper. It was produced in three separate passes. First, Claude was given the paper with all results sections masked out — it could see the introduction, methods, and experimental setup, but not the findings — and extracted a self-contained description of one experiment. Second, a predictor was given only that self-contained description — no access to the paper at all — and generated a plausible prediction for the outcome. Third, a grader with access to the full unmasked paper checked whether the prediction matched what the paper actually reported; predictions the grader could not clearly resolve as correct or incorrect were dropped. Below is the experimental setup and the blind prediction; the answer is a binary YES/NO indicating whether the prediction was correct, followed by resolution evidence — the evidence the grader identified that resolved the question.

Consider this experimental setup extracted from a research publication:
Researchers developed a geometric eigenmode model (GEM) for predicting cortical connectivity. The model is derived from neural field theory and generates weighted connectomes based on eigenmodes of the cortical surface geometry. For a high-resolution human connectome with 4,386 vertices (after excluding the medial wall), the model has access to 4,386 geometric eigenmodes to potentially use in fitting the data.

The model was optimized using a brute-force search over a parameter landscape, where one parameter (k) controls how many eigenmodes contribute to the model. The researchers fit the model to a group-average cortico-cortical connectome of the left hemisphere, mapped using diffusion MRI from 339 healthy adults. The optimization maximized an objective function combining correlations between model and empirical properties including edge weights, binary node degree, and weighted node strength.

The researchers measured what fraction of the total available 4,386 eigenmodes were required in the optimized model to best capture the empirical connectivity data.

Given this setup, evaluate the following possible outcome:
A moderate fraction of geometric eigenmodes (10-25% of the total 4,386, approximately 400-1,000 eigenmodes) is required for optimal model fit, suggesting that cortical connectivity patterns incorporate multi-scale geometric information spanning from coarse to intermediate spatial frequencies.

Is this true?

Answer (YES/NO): NO